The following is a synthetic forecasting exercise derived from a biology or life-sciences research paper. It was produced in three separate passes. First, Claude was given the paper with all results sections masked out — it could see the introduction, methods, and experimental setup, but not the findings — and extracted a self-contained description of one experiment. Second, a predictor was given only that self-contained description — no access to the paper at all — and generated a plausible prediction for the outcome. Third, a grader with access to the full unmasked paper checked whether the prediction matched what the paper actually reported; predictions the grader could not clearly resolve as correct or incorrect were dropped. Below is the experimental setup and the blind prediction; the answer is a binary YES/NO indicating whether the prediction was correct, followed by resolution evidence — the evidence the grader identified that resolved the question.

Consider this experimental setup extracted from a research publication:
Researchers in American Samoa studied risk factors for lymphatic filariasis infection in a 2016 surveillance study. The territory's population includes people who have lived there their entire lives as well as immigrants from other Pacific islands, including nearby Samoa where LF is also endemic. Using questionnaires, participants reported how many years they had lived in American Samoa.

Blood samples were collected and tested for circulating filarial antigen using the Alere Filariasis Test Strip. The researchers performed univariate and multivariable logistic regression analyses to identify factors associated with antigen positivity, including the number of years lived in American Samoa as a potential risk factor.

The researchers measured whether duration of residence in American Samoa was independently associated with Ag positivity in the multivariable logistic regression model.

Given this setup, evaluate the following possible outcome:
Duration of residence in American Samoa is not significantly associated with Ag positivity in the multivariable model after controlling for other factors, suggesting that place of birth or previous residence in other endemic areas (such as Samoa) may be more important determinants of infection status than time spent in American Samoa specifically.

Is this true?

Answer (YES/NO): YES